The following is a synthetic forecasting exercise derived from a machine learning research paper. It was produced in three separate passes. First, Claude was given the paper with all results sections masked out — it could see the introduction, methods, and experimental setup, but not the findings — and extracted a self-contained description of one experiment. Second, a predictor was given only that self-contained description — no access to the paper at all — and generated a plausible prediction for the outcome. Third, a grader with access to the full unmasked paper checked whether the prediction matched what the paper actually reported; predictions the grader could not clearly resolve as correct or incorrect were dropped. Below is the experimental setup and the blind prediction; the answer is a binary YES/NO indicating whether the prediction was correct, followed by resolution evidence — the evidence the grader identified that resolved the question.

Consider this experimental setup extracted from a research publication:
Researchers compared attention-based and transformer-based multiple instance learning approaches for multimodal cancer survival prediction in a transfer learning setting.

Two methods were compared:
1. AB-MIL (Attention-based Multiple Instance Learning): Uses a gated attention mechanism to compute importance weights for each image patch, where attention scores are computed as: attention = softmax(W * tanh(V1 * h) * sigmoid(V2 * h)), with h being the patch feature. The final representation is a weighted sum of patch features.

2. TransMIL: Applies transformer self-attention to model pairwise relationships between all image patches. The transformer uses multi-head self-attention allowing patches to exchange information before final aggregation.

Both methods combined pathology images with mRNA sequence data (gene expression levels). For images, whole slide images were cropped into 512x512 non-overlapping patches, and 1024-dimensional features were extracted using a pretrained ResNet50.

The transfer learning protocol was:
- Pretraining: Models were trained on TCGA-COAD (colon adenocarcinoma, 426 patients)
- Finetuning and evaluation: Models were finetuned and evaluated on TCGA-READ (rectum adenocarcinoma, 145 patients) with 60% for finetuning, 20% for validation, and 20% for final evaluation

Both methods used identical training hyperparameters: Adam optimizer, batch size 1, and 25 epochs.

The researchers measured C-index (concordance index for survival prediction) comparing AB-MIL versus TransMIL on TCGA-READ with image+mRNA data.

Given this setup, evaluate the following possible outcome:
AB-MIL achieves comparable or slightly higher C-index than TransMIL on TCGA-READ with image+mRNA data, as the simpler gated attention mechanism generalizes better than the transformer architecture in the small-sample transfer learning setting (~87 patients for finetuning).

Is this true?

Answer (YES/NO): YES